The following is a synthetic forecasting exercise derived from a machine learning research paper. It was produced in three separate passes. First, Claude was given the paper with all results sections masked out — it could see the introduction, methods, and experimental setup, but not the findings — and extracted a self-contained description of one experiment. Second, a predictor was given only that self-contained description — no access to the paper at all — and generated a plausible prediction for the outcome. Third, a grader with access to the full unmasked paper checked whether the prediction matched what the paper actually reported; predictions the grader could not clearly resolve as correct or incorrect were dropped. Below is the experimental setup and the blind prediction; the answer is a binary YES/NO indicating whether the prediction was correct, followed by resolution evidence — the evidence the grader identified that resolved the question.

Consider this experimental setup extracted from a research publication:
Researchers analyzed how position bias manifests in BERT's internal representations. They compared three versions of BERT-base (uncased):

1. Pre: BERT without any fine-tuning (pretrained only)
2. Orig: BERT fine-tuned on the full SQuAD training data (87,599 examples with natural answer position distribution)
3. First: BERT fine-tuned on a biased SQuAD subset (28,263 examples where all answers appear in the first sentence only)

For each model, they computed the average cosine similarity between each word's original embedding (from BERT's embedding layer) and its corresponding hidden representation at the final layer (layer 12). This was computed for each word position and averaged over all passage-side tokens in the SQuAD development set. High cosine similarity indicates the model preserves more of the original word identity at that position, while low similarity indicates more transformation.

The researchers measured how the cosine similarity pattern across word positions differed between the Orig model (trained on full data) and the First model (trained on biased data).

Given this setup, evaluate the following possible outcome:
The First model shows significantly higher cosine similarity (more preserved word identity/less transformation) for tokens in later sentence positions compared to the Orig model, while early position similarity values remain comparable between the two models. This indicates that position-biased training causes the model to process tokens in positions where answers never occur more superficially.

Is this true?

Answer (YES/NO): NO